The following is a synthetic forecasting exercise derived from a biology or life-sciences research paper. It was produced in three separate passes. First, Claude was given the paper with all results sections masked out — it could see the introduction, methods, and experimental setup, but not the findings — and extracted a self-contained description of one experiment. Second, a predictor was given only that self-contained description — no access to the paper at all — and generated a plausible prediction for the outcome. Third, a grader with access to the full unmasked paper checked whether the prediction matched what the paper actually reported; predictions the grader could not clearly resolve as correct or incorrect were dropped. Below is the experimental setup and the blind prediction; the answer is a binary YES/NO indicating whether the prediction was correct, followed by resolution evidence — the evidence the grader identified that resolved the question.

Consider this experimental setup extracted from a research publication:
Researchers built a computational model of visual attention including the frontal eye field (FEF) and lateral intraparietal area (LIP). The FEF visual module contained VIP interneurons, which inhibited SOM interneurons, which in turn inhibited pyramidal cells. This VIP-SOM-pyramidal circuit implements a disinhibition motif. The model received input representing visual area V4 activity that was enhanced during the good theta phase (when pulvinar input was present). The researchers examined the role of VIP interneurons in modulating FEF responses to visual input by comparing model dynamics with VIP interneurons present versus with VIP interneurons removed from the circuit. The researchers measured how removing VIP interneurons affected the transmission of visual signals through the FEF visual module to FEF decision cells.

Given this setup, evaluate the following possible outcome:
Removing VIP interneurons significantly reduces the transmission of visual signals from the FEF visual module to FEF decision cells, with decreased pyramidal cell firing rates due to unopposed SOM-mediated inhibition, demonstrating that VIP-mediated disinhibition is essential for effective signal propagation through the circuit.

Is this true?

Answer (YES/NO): NO